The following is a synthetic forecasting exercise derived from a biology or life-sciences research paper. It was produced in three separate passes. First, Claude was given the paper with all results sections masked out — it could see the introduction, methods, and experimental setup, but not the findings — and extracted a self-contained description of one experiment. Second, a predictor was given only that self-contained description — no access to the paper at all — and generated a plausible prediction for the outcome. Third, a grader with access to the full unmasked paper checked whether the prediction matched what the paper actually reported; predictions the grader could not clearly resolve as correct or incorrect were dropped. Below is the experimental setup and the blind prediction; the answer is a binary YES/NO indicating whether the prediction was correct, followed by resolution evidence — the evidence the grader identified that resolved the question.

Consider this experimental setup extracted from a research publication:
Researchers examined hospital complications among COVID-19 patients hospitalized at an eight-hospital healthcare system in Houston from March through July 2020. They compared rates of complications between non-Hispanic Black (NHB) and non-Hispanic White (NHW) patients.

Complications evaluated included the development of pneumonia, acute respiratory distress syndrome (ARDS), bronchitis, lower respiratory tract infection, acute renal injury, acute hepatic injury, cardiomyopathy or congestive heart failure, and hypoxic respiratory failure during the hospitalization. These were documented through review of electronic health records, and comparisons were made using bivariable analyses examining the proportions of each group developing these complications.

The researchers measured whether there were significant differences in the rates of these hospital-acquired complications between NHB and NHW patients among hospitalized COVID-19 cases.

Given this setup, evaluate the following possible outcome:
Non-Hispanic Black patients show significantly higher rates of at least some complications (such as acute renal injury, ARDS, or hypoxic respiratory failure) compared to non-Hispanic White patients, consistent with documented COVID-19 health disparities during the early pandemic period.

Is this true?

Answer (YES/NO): YES